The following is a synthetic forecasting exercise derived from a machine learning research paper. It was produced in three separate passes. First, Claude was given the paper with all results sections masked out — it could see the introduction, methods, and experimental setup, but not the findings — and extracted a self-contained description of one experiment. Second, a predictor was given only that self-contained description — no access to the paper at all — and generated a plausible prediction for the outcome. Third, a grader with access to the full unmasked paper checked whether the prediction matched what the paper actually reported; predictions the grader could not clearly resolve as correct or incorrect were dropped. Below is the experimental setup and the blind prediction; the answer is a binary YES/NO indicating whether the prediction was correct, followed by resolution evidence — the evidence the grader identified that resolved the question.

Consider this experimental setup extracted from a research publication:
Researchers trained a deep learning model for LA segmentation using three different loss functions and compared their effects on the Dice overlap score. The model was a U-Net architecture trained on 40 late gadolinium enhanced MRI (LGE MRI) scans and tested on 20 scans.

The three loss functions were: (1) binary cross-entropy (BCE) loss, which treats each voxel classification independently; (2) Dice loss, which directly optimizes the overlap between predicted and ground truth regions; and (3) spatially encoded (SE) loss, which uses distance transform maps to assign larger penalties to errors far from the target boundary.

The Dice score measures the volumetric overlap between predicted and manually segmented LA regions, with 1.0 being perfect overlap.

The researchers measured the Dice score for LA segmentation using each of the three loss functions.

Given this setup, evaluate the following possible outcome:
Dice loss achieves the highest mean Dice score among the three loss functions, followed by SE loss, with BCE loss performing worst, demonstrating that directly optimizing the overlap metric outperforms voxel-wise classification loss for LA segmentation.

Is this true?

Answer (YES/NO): NO